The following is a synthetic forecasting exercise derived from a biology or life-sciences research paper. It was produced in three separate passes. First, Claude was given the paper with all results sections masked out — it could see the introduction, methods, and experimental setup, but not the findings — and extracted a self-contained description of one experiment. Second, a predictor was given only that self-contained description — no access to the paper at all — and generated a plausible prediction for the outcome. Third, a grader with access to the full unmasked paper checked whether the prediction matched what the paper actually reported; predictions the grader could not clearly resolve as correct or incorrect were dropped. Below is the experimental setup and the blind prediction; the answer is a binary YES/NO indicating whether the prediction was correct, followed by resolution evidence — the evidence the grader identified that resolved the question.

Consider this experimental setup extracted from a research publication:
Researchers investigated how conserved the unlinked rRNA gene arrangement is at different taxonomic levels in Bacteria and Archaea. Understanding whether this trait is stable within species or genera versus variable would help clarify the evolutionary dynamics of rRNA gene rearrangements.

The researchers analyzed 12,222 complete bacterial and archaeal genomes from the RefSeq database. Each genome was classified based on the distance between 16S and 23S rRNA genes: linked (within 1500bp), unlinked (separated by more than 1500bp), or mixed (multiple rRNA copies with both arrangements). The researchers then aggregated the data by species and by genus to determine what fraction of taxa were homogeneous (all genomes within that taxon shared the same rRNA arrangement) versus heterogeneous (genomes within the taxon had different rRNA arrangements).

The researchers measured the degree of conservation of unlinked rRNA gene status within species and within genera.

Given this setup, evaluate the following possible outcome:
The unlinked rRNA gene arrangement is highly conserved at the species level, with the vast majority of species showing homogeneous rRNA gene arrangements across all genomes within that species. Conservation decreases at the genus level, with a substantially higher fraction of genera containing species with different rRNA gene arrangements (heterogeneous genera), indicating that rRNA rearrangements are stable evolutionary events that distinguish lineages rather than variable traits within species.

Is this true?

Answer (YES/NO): NO